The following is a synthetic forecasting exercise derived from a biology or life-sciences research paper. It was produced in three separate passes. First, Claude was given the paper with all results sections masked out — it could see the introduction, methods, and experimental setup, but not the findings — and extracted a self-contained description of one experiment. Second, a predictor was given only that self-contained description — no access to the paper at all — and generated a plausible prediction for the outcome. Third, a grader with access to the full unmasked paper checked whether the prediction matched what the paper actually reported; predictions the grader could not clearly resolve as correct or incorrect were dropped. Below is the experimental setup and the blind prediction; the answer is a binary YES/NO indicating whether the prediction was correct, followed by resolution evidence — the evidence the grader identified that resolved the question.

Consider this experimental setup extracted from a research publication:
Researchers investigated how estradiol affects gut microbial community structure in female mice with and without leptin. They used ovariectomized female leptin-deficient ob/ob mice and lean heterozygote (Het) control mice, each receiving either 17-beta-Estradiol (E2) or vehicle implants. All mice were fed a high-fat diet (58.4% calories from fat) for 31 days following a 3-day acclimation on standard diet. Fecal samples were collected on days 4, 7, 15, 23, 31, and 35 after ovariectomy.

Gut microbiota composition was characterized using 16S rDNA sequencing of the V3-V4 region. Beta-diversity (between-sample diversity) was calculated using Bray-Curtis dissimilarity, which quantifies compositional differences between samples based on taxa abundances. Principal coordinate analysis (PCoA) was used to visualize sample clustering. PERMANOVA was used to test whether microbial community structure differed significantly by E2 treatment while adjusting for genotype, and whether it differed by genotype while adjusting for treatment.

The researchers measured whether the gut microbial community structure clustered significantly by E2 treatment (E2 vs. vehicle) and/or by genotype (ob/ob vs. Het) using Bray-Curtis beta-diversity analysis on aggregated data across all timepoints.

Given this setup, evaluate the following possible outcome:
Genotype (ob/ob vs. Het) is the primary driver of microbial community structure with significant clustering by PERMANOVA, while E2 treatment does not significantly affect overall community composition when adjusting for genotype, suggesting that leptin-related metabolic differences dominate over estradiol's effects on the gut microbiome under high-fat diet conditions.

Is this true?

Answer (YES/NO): NO